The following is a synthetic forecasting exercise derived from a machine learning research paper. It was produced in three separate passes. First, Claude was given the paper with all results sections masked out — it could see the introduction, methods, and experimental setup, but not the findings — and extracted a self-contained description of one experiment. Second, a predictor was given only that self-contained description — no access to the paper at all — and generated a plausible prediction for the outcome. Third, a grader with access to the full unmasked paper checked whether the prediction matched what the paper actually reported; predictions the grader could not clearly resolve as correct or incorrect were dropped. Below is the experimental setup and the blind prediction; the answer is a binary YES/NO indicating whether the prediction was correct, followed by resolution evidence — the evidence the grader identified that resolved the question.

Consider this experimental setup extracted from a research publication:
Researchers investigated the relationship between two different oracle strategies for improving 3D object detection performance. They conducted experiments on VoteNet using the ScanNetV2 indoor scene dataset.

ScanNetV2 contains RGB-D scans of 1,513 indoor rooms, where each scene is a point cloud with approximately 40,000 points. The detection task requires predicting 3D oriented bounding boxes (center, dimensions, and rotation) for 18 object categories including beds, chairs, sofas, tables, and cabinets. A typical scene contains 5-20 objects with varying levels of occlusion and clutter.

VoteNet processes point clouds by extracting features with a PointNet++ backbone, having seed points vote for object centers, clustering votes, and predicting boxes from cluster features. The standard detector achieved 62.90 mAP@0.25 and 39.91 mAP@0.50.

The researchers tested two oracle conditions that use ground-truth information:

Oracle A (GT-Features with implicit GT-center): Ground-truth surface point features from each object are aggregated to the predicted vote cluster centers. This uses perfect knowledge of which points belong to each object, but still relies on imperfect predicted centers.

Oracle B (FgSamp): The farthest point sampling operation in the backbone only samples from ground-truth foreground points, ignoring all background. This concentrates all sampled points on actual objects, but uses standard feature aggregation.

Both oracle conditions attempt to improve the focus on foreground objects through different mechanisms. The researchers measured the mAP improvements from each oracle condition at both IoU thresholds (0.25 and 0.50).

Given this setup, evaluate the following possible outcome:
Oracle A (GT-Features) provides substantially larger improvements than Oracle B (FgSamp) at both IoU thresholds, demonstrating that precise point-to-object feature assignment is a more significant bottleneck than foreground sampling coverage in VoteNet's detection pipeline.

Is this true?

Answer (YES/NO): NO